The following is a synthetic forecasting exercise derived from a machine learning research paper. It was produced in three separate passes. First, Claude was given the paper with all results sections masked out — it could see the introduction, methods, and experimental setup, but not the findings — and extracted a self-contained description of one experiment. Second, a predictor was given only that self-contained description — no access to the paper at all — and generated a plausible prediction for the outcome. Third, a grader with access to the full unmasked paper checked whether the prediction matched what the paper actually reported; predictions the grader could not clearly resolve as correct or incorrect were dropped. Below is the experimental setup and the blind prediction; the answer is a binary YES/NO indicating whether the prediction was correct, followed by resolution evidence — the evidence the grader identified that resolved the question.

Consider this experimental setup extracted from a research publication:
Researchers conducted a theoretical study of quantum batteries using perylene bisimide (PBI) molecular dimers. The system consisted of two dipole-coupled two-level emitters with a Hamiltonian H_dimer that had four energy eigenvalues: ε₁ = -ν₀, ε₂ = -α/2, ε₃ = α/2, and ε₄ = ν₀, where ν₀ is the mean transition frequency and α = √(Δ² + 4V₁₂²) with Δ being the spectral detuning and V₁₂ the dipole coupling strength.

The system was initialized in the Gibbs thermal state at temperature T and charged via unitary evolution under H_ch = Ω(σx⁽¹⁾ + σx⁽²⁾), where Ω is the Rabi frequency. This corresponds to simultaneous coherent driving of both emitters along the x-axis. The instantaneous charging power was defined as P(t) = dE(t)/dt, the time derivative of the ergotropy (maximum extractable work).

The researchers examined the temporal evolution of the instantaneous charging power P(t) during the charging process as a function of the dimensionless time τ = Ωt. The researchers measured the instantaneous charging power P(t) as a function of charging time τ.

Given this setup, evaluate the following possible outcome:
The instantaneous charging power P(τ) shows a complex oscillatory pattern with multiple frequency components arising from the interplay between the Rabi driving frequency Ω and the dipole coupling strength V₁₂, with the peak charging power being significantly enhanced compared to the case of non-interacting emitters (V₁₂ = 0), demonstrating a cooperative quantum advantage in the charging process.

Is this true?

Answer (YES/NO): NO